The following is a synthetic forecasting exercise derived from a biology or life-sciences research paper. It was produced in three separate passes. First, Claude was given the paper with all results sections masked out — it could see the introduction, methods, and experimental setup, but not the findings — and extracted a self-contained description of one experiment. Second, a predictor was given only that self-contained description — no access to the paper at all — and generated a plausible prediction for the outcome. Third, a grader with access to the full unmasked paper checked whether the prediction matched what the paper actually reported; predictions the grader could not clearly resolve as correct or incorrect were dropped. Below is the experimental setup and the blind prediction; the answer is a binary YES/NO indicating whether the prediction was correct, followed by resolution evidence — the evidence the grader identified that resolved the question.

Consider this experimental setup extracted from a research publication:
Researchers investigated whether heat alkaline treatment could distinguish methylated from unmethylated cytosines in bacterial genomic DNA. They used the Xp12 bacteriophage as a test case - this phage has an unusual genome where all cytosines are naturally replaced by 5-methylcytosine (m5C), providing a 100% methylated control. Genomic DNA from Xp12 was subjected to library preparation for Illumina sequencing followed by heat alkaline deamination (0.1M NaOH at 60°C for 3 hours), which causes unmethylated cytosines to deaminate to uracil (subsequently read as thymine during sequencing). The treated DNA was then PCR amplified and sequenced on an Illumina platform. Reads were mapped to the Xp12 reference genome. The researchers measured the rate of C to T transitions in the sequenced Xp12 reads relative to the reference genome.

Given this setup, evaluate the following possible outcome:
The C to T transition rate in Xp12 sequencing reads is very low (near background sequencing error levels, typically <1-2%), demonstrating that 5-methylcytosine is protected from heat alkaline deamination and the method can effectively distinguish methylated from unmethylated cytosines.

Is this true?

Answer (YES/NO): NO